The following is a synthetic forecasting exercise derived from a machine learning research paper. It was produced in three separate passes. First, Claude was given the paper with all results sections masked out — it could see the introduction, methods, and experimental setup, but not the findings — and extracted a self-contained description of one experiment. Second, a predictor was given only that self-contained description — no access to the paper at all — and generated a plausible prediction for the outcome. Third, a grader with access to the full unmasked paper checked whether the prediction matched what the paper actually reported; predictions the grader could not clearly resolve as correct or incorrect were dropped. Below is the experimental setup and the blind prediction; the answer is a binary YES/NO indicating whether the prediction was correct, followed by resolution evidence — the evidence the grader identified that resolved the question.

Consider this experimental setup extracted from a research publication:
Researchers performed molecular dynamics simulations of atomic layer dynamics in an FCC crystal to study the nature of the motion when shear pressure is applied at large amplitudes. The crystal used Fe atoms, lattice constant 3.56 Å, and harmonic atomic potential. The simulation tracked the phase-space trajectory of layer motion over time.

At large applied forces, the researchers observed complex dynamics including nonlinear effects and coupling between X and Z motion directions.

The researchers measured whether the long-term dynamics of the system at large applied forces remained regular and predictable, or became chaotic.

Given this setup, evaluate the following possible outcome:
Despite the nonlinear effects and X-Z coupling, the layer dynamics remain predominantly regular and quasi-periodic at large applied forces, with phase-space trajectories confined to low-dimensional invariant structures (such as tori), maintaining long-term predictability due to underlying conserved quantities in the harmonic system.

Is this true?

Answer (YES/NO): NO